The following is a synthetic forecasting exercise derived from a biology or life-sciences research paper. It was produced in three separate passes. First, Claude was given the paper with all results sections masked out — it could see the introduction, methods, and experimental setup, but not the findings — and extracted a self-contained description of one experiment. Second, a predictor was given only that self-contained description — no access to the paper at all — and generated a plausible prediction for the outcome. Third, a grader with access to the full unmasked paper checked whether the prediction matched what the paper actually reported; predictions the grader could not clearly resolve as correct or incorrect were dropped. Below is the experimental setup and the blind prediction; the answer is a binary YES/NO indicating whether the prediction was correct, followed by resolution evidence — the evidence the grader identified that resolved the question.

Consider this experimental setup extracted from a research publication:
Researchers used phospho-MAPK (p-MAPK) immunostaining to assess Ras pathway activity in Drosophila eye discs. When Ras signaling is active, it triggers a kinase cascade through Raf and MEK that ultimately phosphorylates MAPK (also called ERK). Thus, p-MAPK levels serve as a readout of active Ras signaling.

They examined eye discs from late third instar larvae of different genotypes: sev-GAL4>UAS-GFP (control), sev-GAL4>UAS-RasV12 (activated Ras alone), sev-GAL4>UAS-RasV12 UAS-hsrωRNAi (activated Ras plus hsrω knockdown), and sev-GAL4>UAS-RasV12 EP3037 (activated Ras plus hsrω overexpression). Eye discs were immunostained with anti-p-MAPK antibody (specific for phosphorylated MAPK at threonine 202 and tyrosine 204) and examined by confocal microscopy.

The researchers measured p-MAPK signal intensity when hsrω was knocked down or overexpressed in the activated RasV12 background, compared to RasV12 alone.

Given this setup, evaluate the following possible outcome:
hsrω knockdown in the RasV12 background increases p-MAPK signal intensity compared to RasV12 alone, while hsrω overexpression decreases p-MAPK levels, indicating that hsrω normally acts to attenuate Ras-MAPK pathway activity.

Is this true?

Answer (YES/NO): NO